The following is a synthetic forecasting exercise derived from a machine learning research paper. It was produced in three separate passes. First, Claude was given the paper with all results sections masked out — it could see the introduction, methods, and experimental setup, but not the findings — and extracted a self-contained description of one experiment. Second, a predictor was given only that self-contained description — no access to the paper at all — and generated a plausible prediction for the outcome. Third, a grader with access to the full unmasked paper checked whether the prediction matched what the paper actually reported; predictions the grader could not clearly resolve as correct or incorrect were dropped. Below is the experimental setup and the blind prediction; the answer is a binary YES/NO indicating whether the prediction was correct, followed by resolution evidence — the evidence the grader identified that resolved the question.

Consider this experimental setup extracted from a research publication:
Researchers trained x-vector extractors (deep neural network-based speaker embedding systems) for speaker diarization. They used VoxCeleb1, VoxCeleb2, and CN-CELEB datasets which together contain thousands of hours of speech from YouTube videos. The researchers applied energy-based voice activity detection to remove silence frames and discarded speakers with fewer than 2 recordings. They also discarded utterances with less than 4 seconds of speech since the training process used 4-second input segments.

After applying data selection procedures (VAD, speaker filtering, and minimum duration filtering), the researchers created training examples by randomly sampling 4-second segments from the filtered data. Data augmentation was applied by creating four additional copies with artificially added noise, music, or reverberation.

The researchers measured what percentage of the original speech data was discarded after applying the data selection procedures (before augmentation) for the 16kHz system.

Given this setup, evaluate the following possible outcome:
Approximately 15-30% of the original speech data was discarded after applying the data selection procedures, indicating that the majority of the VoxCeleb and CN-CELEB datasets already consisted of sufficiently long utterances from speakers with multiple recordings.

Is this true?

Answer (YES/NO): NO